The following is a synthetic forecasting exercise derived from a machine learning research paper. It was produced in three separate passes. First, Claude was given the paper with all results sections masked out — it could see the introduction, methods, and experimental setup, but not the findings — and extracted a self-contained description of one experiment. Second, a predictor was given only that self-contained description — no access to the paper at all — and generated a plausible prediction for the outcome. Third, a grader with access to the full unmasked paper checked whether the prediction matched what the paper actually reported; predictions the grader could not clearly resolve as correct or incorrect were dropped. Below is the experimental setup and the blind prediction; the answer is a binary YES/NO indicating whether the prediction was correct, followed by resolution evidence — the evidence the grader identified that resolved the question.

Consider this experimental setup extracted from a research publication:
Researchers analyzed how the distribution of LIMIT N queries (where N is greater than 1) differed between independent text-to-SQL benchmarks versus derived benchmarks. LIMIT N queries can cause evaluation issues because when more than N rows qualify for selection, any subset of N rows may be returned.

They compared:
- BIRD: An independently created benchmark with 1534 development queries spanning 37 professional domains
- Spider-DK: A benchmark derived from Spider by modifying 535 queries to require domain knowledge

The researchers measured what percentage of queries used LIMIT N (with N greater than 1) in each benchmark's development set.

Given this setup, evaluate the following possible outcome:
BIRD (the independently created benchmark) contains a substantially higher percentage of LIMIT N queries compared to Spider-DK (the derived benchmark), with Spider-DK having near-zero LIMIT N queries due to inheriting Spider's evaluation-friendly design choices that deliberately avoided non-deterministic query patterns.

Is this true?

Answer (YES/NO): NO